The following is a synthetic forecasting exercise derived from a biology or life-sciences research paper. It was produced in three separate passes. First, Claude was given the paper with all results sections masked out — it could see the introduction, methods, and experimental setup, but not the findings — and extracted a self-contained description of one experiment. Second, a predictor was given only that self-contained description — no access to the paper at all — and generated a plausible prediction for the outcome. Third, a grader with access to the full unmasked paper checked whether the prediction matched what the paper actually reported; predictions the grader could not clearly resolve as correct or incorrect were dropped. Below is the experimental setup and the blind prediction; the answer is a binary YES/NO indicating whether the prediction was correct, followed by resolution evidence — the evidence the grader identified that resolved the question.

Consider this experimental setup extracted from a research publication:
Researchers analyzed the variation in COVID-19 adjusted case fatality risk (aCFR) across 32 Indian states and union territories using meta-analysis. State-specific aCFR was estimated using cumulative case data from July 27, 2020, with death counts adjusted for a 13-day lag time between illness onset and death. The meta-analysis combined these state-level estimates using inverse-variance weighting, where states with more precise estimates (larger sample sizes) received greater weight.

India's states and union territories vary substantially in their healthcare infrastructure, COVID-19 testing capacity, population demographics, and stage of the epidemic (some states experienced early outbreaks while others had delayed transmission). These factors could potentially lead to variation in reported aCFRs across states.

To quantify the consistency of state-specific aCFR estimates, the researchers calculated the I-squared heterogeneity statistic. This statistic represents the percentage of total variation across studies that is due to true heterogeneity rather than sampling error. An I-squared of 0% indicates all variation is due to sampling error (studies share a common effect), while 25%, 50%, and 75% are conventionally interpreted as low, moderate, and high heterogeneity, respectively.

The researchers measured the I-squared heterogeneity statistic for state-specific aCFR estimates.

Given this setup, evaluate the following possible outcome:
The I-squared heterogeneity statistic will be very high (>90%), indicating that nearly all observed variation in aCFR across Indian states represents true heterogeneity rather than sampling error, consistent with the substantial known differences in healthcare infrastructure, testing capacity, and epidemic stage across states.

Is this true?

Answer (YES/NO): YES